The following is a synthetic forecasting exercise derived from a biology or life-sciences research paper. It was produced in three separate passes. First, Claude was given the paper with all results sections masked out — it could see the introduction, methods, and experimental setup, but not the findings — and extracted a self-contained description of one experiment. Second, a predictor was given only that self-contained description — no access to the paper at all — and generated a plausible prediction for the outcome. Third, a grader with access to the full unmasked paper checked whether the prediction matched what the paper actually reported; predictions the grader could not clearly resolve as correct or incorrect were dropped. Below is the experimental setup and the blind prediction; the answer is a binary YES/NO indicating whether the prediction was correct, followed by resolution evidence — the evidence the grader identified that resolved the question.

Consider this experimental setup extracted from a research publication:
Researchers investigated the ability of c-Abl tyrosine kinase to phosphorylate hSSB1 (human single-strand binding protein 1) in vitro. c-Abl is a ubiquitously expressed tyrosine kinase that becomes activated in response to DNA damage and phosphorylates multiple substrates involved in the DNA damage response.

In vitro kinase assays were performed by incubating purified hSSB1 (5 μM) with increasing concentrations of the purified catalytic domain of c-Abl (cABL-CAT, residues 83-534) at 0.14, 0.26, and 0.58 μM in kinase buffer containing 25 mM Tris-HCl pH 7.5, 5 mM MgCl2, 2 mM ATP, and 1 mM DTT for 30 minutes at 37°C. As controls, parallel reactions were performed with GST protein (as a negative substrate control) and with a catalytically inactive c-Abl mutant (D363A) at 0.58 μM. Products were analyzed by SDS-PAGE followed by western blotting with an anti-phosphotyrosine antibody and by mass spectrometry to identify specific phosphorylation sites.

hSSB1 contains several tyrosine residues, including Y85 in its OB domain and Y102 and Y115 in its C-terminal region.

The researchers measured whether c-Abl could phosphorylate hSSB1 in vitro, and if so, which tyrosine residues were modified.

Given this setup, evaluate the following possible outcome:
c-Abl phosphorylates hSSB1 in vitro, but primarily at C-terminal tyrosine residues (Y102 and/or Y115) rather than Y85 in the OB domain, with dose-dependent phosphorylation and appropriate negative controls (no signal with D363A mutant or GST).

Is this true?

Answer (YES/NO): YES